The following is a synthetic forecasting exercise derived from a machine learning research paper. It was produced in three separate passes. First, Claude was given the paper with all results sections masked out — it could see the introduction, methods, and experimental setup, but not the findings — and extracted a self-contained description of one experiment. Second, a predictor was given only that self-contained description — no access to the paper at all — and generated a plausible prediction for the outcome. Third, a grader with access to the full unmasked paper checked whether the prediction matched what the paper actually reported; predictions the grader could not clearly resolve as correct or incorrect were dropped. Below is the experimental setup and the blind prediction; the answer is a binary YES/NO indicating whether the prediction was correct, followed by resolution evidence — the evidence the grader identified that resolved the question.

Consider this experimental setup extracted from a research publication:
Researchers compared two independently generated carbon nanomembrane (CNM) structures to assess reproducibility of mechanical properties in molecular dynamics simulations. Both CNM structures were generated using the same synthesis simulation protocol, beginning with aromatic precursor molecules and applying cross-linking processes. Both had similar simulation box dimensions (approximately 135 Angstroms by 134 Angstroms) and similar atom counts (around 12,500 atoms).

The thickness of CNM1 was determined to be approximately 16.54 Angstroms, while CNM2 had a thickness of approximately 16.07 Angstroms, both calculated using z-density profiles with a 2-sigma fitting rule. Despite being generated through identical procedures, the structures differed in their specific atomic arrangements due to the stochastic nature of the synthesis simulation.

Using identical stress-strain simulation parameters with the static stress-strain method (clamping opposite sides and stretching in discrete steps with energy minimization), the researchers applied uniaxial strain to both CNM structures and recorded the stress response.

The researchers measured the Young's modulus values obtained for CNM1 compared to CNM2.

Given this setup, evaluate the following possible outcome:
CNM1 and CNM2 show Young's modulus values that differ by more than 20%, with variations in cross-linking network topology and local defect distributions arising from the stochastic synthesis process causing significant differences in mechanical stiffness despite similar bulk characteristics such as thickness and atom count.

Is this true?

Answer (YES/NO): NO